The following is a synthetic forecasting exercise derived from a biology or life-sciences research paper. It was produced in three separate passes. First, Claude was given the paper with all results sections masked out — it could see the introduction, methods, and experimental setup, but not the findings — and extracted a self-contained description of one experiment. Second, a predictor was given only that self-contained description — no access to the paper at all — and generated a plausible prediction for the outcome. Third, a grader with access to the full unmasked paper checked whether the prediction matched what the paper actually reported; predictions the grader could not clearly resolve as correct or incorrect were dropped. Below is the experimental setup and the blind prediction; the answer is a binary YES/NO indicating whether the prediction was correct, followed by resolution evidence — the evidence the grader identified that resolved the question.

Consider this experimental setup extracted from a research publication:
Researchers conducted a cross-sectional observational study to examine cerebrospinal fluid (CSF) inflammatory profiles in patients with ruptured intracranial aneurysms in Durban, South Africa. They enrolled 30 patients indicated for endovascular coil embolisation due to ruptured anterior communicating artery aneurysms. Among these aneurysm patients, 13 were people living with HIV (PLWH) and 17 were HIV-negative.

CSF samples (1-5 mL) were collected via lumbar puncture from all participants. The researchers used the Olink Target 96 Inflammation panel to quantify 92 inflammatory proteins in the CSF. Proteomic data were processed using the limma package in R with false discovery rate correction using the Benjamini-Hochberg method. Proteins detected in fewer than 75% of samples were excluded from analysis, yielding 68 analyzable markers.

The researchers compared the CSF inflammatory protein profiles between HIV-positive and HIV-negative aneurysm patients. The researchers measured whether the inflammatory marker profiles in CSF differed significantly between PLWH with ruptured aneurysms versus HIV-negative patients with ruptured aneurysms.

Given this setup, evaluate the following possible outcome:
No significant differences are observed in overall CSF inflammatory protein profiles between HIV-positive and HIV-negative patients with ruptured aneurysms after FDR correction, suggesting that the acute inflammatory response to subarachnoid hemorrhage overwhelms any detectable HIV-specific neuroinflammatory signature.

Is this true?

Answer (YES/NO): YES